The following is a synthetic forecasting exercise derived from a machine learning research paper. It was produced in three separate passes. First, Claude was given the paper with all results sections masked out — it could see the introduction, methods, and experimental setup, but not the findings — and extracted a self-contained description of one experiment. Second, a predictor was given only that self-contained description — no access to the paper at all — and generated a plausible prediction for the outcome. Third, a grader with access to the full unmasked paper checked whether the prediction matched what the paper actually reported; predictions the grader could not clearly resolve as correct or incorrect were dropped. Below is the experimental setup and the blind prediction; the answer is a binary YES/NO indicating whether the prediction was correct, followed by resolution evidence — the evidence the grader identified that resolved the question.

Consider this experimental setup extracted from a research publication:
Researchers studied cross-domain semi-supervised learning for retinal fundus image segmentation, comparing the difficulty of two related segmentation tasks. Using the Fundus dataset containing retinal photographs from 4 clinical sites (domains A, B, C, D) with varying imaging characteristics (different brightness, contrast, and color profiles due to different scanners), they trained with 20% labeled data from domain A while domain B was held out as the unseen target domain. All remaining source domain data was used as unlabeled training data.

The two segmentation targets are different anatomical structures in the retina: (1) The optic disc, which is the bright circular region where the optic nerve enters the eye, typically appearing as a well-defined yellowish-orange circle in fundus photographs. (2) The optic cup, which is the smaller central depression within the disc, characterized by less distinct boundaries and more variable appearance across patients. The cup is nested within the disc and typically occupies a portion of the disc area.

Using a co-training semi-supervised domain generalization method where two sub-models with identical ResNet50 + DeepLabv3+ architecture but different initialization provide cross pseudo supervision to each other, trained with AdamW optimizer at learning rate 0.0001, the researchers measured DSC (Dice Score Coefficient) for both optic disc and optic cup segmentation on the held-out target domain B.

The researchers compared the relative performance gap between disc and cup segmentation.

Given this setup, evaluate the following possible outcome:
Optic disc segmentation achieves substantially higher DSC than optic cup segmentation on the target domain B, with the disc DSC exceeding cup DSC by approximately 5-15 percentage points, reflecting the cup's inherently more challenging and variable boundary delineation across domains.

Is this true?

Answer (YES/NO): YES